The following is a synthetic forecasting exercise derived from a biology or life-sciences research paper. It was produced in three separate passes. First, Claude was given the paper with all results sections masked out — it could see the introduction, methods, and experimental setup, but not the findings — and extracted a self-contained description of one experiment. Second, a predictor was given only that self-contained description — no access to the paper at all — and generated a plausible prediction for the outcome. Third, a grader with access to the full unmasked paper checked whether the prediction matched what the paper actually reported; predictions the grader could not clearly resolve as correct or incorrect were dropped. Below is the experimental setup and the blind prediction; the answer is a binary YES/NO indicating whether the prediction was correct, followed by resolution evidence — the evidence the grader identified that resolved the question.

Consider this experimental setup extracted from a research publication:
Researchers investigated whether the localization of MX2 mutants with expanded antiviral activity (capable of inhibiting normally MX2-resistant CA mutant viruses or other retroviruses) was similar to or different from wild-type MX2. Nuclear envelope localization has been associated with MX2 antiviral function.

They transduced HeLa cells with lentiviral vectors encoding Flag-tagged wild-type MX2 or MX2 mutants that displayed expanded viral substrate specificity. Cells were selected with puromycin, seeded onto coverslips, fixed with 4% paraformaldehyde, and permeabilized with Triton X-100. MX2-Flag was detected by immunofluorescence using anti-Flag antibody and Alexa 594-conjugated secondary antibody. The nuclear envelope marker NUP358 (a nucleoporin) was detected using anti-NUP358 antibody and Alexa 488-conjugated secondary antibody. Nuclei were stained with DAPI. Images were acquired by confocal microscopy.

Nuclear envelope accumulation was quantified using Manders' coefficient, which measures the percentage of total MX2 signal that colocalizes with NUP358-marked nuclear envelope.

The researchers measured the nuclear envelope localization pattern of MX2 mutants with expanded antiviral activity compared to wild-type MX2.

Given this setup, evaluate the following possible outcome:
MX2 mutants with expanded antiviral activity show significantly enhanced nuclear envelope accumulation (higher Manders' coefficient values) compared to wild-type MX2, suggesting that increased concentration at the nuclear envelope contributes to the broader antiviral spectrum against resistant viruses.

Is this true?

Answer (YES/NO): NO